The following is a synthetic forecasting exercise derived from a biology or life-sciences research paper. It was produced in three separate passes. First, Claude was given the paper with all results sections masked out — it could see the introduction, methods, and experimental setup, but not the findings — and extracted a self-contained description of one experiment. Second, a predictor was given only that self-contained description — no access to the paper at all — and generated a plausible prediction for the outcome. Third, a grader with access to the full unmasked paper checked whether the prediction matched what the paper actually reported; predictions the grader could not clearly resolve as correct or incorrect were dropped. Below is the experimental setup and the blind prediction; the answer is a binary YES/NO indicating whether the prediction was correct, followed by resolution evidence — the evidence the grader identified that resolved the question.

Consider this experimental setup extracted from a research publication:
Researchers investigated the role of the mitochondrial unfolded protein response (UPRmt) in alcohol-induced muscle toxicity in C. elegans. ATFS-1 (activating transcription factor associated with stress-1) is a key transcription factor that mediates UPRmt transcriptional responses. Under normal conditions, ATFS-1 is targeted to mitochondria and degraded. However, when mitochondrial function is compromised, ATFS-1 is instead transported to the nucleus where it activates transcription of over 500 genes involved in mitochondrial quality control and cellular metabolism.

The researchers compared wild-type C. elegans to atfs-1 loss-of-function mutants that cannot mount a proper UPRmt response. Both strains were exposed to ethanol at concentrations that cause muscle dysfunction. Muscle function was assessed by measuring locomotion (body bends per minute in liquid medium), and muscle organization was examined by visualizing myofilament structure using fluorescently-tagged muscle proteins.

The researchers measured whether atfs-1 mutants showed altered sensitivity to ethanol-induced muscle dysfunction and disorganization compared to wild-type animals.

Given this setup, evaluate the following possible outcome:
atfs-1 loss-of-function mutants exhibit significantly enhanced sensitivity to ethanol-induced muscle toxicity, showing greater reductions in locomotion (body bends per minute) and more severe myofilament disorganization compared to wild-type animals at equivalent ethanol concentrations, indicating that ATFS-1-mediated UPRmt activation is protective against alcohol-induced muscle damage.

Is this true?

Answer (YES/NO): NO